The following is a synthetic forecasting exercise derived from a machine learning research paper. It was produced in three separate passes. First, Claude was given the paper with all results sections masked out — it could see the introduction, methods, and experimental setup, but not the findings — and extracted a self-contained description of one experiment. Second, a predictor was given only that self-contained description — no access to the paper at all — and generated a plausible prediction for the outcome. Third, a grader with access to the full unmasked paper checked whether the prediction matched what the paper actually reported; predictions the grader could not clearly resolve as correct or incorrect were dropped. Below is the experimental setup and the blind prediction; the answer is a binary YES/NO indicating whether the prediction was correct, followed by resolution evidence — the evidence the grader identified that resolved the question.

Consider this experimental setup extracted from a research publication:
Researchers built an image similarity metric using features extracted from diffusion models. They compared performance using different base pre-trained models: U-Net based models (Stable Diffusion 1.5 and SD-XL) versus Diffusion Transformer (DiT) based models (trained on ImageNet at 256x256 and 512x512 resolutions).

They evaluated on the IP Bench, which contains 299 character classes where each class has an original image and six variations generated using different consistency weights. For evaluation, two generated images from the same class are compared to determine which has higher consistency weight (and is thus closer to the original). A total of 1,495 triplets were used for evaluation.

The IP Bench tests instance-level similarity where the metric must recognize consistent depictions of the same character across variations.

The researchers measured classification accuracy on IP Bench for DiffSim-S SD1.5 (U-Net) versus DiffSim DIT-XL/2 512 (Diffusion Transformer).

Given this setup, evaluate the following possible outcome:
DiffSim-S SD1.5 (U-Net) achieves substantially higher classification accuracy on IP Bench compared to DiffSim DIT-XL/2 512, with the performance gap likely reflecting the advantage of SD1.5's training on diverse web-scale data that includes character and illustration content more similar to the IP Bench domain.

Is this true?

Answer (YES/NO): YES